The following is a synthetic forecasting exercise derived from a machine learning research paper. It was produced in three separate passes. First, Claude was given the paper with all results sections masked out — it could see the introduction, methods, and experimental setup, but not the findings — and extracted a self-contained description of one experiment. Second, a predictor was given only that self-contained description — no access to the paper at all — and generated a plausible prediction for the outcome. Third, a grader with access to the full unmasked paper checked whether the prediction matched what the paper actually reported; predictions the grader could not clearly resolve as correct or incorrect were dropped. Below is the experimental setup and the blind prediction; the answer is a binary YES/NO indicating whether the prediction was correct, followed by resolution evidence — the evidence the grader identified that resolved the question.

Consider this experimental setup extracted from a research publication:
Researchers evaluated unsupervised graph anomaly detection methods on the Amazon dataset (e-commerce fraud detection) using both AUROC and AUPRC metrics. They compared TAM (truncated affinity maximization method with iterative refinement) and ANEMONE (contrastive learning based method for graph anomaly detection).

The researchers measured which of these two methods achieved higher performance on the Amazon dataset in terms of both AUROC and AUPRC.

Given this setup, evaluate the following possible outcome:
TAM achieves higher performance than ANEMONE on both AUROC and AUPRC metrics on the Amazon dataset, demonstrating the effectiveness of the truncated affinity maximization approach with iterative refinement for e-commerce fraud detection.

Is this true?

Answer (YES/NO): YES